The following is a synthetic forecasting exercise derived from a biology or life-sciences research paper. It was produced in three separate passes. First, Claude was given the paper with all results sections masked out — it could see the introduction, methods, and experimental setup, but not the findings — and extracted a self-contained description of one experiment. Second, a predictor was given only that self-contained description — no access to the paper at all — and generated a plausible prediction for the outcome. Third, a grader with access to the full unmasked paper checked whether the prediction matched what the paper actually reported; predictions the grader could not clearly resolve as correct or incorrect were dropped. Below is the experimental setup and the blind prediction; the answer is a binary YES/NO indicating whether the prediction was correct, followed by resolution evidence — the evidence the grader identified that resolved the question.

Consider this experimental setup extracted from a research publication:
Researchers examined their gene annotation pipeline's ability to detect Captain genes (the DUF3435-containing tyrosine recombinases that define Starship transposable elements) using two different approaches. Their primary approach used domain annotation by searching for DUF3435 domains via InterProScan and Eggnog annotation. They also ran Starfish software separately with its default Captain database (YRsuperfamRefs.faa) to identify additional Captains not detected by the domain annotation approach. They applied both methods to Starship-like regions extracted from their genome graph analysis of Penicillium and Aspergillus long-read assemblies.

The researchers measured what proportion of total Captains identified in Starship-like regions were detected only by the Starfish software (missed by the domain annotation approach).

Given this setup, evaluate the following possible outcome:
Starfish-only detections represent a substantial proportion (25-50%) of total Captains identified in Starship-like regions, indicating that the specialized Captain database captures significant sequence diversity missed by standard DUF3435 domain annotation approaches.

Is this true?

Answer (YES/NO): YES